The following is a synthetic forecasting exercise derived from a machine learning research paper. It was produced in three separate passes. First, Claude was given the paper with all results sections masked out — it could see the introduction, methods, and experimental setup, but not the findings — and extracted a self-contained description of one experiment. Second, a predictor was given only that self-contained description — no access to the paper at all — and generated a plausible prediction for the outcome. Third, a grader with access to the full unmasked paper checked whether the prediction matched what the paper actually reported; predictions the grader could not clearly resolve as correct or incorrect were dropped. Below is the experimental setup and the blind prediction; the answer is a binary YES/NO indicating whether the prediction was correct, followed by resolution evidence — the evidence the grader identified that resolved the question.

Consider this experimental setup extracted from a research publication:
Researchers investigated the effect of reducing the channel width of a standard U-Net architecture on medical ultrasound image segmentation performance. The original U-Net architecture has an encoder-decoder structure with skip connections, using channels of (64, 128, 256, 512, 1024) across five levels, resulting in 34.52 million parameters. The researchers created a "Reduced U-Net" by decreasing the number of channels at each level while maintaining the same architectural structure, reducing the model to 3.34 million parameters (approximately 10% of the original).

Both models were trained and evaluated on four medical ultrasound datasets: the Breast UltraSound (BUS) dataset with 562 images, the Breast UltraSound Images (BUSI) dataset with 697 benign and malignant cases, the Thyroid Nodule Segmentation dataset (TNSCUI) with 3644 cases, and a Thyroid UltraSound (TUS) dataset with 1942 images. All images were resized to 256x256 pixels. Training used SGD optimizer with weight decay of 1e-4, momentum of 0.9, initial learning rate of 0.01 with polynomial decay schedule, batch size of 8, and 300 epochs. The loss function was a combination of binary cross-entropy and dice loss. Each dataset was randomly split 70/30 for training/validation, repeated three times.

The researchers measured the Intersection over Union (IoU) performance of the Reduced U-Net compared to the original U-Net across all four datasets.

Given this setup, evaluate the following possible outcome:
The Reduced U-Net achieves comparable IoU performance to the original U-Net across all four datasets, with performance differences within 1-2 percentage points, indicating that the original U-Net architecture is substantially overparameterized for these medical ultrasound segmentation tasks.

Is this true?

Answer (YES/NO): YES